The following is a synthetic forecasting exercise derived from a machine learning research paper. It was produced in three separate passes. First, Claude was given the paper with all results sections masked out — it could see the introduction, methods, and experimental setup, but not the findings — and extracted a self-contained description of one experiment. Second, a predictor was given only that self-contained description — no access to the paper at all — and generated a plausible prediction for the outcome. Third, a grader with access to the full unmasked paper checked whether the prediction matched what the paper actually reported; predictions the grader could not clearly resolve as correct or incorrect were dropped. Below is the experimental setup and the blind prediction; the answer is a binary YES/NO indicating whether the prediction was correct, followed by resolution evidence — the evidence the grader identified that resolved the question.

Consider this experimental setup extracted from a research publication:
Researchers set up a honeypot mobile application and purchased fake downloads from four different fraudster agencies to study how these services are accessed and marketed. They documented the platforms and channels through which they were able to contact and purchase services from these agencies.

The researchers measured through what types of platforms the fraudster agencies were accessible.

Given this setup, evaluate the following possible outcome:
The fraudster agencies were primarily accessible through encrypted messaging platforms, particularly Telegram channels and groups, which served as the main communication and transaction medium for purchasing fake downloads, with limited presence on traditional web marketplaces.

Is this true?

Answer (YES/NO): NO